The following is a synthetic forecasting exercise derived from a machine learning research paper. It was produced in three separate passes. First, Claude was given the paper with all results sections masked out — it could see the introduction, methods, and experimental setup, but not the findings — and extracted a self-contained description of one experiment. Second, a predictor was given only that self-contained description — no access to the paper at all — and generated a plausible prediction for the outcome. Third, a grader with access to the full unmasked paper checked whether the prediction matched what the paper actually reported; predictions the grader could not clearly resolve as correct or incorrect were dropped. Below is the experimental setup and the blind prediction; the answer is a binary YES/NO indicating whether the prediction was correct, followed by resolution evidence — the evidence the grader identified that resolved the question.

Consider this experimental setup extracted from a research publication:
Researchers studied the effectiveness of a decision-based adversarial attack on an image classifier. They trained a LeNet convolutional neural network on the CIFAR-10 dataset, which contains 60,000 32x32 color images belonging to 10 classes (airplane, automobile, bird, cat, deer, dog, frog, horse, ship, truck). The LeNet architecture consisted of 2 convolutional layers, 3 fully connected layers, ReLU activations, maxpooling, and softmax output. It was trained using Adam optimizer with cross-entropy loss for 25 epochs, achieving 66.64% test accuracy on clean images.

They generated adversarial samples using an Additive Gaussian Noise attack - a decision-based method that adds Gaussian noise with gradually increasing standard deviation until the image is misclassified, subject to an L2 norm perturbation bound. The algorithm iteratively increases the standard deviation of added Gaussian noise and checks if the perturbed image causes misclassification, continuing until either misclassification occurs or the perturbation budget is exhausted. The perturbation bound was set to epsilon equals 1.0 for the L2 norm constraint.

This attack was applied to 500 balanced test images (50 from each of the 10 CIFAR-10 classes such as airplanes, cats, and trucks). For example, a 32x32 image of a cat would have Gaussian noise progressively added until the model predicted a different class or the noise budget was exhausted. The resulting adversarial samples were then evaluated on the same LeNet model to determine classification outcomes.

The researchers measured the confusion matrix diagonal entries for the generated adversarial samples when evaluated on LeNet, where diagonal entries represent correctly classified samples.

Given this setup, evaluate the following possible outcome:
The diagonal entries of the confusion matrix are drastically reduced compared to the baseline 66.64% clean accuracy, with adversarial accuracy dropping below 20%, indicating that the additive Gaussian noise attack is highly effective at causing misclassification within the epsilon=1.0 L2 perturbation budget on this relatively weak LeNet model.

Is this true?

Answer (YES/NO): NO